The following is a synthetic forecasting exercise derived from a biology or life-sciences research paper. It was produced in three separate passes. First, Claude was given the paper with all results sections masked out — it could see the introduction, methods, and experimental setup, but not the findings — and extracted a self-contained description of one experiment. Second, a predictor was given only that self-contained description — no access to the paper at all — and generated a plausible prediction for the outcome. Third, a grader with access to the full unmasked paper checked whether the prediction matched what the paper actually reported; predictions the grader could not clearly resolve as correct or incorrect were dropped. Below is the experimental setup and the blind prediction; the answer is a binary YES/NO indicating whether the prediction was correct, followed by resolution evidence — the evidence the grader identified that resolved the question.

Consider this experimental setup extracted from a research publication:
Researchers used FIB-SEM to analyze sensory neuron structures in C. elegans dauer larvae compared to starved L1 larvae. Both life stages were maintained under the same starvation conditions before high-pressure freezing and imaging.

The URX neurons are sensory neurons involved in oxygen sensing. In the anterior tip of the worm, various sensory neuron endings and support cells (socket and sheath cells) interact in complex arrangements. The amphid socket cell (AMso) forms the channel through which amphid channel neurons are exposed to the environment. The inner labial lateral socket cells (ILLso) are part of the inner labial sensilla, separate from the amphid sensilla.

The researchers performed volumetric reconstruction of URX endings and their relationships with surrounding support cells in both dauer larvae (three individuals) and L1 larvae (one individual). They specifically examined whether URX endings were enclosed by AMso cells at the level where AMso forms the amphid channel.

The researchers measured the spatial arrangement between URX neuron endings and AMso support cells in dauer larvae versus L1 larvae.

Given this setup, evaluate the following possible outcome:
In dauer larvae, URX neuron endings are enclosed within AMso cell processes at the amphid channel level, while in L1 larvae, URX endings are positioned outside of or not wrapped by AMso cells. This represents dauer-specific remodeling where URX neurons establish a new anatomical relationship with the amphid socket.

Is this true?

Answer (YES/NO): YES